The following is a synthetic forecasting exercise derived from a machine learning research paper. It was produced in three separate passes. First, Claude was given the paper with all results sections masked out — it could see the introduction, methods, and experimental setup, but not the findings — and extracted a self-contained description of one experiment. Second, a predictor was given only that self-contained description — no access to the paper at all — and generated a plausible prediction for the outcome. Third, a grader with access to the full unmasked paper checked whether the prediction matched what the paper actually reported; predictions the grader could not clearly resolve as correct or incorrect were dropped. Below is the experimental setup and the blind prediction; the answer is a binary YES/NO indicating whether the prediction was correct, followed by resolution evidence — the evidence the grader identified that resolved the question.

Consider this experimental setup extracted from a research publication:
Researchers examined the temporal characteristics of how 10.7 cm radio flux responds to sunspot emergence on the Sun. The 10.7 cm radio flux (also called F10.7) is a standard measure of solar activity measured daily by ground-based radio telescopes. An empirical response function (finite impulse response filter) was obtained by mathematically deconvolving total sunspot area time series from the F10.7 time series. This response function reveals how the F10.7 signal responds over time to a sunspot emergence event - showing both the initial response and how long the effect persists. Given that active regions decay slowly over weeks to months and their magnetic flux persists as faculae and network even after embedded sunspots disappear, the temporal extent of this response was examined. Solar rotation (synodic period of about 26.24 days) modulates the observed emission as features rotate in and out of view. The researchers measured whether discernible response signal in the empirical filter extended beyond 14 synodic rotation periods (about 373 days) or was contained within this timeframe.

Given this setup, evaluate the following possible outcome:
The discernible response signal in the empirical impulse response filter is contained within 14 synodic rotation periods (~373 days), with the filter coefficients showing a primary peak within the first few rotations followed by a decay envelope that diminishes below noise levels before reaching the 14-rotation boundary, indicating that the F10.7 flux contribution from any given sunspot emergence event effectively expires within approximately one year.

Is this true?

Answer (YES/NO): YES